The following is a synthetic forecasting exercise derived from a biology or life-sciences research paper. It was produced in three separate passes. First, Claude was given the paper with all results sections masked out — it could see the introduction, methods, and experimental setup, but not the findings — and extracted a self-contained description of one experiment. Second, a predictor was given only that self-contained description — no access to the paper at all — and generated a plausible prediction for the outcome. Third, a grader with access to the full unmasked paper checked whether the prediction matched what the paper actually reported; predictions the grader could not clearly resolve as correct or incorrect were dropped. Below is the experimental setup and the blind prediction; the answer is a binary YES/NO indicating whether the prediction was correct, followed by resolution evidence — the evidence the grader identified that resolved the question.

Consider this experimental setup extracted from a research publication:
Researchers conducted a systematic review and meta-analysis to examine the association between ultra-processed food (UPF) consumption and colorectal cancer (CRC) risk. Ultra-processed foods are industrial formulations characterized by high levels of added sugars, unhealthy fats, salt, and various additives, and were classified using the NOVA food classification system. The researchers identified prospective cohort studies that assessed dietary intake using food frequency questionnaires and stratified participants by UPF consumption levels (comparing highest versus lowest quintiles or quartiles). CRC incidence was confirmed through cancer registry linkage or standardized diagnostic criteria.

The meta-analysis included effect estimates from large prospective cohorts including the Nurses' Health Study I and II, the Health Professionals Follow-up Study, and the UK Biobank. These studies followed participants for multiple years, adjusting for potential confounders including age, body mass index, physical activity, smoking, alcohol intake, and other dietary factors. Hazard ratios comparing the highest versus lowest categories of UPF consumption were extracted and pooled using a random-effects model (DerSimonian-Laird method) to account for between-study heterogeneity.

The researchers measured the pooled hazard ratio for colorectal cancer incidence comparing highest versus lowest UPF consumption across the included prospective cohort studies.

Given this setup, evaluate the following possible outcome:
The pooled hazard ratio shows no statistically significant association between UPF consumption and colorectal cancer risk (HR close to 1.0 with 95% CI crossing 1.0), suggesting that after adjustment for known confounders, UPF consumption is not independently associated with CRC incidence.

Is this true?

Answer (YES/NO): YES